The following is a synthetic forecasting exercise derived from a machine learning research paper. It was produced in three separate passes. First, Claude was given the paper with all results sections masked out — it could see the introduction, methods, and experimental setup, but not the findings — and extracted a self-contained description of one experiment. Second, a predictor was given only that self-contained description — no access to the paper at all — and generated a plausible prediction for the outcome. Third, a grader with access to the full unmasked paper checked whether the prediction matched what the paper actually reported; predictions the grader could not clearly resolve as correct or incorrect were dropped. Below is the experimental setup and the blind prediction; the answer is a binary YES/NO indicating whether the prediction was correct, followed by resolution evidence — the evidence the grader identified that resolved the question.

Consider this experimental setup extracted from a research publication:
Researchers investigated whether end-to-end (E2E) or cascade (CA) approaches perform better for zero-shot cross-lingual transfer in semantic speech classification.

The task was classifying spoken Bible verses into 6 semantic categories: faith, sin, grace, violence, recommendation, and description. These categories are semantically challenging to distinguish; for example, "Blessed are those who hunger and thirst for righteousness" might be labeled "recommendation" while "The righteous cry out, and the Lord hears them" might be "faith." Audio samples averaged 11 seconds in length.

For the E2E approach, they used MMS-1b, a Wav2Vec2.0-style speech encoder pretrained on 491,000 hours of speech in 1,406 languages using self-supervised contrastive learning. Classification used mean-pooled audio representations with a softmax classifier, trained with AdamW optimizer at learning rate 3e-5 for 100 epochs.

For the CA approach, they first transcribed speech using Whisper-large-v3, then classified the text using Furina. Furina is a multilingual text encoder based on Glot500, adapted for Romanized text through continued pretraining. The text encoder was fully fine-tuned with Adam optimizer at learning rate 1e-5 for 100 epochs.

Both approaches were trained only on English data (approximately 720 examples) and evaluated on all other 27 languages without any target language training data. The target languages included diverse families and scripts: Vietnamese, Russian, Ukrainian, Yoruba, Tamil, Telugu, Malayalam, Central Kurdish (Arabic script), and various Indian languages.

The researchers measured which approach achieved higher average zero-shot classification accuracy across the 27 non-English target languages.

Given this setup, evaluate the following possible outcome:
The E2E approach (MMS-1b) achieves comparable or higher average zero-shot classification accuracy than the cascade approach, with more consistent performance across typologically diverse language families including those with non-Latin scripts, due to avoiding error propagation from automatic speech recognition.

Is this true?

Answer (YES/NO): NO